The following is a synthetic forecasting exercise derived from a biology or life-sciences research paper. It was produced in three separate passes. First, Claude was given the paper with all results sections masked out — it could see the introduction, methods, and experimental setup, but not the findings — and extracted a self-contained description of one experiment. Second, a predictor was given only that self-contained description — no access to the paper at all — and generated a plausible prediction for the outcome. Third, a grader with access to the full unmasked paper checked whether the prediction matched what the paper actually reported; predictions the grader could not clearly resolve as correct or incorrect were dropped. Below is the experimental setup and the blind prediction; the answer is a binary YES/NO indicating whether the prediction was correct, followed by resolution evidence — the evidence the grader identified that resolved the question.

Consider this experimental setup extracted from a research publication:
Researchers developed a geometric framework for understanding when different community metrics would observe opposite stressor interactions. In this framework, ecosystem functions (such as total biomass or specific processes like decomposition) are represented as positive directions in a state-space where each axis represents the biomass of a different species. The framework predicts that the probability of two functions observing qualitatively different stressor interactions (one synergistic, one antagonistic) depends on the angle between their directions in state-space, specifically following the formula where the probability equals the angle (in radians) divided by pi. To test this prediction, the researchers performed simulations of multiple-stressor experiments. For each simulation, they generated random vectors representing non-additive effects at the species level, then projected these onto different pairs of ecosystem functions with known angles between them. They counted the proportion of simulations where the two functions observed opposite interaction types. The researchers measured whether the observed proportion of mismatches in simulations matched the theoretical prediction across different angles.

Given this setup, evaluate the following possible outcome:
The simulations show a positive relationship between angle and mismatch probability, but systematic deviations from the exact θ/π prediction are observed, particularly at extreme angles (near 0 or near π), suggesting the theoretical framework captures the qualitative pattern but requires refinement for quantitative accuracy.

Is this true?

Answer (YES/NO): NO